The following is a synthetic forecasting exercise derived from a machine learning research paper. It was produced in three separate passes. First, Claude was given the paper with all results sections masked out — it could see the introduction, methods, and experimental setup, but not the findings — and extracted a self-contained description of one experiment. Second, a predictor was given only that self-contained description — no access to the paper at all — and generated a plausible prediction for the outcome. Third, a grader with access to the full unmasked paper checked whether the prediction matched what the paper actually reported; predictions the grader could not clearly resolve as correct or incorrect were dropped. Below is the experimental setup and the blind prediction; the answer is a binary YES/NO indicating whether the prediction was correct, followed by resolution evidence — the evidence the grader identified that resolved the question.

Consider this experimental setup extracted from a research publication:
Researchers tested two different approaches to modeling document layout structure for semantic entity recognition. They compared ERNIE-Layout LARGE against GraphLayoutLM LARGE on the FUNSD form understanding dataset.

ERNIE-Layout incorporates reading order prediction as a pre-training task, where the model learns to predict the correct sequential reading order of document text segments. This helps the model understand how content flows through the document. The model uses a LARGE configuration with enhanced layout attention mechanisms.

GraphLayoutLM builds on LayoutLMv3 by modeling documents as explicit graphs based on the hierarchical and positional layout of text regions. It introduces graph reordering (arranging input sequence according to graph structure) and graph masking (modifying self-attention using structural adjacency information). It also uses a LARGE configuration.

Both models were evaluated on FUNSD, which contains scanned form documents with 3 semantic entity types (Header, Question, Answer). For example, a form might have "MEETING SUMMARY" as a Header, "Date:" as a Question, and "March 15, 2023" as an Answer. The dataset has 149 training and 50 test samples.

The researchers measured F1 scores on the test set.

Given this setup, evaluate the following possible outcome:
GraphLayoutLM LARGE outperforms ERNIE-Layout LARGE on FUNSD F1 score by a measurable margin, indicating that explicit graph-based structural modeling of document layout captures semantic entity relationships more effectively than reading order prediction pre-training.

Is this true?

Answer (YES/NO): YES